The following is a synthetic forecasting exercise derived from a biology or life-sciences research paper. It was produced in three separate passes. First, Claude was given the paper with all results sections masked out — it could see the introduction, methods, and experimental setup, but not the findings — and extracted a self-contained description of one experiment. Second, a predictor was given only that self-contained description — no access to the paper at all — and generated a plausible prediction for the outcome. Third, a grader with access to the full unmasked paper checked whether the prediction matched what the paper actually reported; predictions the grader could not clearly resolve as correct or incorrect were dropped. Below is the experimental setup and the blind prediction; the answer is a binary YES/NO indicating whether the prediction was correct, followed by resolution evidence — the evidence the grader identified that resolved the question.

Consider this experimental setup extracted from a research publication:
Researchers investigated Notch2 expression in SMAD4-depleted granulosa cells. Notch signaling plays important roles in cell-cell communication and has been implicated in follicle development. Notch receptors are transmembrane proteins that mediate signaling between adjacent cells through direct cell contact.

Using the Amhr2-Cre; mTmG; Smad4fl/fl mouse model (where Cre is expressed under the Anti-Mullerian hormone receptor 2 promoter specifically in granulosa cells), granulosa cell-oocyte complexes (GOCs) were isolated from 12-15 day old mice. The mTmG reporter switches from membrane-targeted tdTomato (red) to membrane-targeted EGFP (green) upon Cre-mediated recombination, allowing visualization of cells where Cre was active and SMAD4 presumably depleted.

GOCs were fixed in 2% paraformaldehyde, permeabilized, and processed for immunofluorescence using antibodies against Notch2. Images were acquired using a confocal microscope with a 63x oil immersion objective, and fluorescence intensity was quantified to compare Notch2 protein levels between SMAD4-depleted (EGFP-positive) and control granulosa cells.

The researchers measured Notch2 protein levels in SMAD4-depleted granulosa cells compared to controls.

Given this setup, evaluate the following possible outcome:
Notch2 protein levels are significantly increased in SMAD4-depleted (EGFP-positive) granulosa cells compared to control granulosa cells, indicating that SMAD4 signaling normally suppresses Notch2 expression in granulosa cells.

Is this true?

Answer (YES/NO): NO